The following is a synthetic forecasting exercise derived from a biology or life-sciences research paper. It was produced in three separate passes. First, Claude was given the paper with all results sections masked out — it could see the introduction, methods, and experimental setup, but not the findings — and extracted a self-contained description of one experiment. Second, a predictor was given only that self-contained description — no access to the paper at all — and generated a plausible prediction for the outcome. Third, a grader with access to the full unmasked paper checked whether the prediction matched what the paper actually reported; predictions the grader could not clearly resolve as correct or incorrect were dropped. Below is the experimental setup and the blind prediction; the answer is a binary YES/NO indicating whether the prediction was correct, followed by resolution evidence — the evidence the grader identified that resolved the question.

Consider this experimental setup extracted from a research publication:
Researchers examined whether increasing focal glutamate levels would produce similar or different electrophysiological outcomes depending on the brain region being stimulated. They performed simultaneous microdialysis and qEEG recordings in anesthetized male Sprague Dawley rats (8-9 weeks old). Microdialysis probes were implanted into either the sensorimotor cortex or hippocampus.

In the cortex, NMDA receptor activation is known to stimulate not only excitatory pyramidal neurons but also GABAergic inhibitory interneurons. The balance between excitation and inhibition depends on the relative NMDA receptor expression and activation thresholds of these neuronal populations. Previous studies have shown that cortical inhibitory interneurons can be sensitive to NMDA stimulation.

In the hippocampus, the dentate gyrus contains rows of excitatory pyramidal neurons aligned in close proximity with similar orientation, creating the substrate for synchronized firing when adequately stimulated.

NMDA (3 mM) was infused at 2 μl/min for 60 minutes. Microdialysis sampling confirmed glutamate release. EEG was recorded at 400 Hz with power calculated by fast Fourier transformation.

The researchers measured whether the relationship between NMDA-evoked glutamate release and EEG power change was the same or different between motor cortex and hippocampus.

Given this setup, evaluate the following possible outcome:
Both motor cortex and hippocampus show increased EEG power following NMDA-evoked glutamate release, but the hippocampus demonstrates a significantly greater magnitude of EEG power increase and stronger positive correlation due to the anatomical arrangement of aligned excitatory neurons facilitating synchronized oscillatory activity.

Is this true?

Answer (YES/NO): NO